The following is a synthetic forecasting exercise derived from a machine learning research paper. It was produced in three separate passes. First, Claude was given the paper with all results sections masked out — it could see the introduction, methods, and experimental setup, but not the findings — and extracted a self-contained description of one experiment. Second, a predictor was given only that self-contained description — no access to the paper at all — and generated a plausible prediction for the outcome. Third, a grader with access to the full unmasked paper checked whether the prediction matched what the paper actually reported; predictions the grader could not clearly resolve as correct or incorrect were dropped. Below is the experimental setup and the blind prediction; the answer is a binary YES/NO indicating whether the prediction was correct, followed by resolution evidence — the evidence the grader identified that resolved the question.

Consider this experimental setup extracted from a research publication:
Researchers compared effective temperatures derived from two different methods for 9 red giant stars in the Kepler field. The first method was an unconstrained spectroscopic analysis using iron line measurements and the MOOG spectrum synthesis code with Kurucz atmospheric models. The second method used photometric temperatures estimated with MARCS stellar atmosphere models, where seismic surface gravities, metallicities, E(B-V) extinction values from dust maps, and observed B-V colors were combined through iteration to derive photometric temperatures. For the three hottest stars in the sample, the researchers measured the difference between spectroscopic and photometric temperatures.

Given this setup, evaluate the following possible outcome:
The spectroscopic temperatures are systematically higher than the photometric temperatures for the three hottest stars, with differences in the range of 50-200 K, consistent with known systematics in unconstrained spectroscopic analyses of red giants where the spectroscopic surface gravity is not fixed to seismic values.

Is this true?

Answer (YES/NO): YES